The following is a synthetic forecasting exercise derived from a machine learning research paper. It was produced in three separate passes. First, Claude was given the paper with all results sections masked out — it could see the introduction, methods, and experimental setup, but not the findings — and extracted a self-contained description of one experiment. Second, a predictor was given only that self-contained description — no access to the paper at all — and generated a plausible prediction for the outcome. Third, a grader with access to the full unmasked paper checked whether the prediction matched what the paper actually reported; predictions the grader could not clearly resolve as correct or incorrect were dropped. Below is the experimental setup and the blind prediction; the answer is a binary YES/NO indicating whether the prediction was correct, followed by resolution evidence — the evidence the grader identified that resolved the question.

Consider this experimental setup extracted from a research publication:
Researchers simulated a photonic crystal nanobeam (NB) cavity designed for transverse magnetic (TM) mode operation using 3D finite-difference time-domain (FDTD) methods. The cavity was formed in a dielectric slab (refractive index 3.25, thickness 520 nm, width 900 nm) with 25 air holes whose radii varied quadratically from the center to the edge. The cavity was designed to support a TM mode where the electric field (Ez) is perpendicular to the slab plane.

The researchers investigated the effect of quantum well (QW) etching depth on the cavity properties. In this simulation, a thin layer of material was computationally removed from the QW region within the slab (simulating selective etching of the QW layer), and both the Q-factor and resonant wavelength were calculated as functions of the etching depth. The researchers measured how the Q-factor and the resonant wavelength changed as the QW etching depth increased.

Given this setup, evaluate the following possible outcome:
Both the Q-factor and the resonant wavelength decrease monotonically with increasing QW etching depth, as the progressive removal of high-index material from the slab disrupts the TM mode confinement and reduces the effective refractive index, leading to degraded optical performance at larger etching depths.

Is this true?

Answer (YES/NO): NO